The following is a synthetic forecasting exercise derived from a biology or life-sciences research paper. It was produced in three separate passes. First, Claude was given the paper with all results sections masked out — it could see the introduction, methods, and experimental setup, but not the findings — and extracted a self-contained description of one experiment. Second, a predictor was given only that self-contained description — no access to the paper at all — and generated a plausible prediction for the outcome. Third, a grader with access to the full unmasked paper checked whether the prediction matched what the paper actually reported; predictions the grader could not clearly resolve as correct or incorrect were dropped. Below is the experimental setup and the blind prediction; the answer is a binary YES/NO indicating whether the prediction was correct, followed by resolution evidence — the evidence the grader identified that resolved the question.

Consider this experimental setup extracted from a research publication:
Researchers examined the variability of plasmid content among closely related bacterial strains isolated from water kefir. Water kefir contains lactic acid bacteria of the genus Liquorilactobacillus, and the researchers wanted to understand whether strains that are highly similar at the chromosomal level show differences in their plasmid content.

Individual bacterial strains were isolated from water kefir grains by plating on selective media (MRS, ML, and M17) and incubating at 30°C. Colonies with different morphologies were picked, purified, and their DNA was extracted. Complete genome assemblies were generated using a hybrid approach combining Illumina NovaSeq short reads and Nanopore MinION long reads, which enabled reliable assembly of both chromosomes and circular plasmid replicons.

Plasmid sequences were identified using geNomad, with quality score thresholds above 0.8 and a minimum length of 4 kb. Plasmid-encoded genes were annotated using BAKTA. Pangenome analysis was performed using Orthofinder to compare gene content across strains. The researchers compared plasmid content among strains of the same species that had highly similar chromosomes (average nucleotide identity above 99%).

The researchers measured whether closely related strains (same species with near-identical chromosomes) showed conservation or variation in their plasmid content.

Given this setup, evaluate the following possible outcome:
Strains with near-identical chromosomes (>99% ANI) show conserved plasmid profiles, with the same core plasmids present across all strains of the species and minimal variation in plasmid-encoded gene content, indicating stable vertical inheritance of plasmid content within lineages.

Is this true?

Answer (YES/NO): NO